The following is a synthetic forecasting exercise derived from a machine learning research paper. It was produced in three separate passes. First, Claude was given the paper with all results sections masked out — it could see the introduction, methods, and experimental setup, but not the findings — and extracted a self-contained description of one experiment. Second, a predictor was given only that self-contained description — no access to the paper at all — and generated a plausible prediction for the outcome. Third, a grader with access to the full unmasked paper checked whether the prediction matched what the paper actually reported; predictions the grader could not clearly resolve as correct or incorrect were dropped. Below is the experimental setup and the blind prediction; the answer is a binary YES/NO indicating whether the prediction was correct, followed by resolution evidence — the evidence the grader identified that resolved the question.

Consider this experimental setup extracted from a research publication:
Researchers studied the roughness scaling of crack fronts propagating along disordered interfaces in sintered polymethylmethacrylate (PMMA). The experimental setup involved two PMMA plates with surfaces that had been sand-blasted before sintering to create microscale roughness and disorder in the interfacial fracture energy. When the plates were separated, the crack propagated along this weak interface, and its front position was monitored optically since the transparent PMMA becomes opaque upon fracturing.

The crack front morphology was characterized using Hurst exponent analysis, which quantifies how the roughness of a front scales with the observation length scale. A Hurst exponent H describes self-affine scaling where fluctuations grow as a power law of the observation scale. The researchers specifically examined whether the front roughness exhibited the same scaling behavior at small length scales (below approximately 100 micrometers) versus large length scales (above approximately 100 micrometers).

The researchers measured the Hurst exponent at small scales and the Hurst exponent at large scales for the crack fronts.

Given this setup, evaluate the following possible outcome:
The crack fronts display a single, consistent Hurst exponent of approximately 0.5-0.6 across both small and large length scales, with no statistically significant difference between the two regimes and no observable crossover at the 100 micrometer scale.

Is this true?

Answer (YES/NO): NO